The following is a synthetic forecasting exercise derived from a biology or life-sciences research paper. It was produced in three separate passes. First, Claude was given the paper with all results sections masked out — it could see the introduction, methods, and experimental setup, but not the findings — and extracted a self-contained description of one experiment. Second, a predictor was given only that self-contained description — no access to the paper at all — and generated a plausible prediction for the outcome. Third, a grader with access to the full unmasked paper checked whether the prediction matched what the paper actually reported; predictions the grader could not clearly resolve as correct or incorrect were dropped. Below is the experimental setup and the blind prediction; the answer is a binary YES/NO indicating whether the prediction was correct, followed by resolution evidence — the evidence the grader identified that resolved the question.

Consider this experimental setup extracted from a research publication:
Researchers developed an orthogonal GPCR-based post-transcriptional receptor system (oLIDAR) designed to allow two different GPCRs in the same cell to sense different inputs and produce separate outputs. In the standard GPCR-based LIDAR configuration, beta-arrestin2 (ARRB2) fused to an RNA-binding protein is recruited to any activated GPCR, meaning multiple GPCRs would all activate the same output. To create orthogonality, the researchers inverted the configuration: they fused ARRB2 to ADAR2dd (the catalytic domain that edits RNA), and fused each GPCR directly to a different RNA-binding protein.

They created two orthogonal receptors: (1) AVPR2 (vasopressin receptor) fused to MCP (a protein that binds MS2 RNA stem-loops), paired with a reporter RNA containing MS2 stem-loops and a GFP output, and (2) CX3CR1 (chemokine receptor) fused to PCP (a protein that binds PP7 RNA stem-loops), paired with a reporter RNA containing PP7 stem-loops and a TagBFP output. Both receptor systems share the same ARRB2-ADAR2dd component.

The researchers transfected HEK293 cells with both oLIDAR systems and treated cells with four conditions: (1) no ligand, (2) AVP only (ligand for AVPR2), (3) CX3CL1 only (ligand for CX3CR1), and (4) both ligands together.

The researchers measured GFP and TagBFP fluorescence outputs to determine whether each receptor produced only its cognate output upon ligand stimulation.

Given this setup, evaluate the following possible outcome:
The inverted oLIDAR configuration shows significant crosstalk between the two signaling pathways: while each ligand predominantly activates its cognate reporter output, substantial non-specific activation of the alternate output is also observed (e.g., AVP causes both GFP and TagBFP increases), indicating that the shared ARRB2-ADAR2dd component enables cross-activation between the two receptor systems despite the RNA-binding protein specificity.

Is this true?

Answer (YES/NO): NO